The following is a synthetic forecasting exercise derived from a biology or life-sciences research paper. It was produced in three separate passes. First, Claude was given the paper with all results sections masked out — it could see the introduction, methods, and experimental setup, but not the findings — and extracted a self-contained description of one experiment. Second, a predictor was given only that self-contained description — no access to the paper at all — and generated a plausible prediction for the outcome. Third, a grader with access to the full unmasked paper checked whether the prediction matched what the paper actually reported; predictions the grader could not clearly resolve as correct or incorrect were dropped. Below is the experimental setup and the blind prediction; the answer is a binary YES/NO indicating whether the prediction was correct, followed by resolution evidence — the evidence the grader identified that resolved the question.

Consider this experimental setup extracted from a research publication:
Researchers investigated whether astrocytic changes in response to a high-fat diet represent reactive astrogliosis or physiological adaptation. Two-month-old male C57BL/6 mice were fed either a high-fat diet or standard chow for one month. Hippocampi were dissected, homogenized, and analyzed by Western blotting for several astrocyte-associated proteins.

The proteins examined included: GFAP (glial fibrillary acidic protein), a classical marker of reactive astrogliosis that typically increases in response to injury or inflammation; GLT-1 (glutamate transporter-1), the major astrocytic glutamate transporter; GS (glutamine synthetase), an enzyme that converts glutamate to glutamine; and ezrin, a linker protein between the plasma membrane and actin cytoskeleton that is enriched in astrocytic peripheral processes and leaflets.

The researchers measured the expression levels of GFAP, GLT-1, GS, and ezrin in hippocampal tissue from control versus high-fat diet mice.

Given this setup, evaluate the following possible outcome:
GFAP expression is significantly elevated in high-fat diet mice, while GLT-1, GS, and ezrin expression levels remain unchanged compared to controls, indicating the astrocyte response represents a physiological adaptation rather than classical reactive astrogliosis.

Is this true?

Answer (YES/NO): NO